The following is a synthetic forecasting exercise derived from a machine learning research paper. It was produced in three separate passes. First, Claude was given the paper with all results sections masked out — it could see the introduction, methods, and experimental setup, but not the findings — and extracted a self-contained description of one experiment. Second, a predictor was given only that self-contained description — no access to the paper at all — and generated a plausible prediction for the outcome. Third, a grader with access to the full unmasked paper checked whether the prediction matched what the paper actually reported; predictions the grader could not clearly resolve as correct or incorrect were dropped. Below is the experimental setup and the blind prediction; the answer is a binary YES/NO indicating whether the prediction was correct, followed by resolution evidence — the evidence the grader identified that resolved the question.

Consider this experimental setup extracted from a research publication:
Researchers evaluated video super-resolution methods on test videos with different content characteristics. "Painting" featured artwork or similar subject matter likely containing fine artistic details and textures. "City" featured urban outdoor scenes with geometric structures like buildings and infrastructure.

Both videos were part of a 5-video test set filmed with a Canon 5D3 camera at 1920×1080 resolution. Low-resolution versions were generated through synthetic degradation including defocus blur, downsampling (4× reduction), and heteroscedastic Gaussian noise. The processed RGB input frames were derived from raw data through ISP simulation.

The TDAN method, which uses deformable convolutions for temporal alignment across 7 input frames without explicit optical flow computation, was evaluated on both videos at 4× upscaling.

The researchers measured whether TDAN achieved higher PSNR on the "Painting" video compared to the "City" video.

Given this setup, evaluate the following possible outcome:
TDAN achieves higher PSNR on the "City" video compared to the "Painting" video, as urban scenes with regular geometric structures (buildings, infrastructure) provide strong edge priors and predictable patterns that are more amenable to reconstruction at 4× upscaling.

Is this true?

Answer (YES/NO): YES